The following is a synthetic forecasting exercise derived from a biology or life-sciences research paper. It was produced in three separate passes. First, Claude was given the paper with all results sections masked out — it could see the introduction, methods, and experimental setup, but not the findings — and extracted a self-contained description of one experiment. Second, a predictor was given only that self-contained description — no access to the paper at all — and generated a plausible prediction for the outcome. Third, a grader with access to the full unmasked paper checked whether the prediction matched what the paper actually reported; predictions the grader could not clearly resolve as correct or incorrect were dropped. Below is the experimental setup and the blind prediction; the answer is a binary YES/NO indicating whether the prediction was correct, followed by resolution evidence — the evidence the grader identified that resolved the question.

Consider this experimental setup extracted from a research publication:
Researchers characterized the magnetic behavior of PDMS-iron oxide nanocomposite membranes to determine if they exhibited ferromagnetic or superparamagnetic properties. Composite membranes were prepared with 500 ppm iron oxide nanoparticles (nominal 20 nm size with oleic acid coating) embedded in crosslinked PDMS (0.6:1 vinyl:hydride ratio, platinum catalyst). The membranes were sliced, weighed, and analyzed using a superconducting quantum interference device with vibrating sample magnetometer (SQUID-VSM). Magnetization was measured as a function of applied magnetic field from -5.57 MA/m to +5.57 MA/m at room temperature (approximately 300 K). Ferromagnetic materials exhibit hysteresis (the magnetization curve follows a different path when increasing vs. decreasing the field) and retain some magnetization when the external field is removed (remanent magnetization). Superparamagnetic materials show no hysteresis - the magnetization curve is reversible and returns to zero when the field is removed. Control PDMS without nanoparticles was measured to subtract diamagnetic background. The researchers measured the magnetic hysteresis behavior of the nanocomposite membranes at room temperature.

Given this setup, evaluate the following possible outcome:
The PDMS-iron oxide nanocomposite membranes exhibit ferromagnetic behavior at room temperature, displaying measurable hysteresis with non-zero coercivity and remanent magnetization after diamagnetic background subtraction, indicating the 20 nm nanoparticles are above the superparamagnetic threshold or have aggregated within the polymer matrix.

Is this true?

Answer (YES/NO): YES